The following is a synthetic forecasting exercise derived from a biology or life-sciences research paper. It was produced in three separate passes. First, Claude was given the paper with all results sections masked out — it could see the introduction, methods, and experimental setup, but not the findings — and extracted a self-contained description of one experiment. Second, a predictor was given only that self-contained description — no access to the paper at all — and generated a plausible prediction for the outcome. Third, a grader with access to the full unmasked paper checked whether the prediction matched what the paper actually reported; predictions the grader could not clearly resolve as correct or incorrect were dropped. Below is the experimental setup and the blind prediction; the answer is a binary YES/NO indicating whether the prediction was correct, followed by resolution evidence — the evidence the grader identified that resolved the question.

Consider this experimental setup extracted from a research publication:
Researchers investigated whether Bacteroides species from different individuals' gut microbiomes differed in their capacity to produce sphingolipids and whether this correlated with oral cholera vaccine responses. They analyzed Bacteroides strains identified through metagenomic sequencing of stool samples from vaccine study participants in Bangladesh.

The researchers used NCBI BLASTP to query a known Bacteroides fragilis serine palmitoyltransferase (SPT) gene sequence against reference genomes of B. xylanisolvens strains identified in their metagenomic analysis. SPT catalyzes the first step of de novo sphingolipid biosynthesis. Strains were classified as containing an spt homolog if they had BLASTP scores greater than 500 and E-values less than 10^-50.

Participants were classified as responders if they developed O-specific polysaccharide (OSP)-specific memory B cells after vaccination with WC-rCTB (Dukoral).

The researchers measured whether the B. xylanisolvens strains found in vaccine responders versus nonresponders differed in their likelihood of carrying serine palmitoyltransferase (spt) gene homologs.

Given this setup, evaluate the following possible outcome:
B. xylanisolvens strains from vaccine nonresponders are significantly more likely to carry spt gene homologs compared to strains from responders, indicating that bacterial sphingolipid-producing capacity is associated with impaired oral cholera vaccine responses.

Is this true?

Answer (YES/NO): NO